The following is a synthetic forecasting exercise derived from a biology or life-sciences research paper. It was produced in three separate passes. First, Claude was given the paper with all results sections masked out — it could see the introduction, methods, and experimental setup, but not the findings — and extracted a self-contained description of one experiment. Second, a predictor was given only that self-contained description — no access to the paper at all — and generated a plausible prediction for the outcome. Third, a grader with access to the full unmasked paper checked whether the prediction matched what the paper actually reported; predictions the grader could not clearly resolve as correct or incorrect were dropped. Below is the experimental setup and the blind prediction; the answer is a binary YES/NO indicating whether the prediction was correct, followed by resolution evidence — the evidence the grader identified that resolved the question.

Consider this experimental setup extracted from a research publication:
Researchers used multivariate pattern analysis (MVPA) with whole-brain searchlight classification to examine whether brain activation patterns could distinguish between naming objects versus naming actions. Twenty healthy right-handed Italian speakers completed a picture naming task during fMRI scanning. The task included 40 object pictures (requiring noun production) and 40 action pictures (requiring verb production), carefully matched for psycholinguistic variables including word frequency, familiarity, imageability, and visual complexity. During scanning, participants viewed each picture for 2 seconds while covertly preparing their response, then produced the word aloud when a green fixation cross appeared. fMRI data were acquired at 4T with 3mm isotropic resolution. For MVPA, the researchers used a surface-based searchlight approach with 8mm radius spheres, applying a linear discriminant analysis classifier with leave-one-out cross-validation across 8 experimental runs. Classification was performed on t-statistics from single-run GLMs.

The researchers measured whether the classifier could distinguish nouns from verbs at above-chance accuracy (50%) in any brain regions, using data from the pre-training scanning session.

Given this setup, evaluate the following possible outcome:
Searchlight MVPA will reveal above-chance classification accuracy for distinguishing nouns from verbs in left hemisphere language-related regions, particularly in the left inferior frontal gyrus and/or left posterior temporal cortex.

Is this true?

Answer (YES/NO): YES